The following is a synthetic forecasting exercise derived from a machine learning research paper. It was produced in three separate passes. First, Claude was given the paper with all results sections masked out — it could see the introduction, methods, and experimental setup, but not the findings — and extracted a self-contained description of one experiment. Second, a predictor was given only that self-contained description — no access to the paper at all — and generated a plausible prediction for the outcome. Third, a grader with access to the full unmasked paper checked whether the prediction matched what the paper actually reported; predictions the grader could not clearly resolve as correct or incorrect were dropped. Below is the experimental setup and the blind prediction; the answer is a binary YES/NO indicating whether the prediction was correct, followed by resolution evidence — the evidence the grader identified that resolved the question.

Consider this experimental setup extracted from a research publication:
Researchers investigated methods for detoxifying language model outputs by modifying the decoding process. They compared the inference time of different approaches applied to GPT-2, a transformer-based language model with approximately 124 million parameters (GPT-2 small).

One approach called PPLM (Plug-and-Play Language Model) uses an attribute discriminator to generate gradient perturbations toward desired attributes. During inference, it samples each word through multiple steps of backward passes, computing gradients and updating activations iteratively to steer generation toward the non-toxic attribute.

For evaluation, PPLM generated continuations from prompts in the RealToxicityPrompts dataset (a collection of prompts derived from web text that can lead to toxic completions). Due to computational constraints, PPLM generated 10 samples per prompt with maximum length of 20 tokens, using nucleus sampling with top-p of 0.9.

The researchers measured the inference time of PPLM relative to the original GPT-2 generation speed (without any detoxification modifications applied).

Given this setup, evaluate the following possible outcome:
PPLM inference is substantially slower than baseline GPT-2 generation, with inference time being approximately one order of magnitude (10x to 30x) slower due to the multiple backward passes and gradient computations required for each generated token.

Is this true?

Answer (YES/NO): NO